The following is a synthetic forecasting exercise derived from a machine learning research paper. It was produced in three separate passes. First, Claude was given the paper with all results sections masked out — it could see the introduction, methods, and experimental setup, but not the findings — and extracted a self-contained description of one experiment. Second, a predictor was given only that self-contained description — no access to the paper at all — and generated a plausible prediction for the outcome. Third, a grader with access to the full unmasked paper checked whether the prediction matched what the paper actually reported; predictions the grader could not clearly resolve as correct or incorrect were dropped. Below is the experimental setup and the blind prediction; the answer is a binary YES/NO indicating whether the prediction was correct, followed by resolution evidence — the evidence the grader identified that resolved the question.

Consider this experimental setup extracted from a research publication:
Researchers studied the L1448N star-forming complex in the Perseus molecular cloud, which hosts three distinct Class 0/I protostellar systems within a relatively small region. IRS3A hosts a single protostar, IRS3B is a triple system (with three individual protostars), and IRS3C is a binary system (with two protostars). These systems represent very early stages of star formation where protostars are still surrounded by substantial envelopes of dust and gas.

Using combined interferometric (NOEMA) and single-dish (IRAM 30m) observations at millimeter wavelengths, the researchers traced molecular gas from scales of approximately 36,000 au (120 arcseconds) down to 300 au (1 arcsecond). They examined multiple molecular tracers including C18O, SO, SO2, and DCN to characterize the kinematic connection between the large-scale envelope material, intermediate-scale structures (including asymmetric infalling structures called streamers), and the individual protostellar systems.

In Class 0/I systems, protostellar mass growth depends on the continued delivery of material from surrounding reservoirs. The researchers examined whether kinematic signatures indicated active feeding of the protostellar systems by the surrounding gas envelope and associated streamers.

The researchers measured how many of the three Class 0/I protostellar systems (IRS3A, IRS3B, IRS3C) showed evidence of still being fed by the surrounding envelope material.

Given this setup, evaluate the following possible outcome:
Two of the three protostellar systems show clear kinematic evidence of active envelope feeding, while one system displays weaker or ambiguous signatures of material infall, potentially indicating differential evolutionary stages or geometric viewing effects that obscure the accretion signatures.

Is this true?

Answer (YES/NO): NO